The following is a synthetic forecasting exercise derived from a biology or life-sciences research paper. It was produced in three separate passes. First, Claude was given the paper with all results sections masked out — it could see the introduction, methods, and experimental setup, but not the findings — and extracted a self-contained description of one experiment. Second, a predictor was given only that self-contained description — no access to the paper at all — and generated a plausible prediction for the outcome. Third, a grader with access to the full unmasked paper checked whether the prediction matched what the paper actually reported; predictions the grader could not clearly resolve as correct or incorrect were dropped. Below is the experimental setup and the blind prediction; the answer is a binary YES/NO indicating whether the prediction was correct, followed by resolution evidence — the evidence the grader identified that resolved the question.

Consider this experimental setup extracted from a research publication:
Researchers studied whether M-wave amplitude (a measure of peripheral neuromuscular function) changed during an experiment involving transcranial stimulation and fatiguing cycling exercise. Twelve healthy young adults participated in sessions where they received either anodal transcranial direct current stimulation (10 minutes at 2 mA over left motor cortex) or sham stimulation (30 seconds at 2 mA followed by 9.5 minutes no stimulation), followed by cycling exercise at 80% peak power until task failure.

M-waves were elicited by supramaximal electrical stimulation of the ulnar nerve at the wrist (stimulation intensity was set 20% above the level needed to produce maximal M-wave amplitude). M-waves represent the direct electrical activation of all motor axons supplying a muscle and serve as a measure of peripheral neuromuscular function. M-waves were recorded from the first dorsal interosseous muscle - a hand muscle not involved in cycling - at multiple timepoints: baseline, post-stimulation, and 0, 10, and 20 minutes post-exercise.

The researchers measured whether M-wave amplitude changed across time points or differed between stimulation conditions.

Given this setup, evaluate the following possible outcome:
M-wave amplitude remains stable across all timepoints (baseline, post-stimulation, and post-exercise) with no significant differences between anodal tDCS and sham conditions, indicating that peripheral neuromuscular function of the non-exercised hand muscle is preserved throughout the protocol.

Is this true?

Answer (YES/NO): NO